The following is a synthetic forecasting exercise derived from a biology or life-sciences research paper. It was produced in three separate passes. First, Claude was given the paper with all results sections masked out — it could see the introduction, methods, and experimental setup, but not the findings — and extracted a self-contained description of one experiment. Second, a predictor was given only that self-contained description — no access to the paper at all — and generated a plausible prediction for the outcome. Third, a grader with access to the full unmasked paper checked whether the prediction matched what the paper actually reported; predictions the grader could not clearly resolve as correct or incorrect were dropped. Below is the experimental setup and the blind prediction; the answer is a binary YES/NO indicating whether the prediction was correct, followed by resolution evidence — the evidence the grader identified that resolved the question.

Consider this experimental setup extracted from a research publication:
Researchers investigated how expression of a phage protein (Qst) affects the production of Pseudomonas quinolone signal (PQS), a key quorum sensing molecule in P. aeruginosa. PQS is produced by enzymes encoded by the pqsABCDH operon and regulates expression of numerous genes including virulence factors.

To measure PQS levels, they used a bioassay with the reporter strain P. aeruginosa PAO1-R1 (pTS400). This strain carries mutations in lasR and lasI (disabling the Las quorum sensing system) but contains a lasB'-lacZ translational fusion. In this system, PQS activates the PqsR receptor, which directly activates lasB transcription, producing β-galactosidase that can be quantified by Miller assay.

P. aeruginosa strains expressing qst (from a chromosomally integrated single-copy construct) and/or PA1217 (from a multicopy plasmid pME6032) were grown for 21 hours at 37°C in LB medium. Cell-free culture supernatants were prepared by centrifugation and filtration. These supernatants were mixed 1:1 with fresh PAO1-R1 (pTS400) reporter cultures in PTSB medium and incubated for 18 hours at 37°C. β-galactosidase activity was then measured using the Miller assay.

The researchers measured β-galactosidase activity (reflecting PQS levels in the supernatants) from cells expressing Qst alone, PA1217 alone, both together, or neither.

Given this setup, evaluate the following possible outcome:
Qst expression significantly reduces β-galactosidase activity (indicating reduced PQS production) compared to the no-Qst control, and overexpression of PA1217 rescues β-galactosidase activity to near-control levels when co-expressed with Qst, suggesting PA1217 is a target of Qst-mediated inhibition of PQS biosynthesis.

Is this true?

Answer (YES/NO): NO